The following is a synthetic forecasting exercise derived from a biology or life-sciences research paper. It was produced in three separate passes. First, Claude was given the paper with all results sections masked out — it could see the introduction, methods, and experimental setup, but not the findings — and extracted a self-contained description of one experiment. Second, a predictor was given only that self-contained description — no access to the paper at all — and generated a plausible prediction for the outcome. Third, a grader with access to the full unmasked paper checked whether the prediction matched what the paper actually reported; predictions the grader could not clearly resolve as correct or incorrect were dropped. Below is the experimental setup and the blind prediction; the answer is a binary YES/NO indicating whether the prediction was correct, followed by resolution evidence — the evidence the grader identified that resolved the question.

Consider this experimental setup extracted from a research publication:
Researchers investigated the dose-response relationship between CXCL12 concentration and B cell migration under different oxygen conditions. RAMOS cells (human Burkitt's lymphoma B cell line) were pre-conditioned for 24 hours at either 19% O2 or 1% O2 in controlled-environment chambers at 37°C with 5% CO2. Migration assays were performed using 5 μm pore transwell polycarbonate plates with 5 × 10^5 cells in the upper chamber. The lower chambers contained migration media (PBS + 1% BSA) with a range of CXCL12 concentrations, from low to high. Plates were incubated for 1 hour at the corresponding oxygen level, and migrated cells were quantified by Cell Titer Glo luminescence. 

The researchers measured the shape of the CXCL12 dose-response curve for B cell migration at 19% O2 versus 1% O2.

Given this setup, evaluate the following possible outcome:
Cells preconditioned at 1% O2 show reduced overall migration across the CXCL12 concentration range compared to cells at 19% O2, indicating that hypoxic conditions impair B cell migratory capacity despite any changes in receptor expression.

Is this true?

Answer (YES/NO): YES